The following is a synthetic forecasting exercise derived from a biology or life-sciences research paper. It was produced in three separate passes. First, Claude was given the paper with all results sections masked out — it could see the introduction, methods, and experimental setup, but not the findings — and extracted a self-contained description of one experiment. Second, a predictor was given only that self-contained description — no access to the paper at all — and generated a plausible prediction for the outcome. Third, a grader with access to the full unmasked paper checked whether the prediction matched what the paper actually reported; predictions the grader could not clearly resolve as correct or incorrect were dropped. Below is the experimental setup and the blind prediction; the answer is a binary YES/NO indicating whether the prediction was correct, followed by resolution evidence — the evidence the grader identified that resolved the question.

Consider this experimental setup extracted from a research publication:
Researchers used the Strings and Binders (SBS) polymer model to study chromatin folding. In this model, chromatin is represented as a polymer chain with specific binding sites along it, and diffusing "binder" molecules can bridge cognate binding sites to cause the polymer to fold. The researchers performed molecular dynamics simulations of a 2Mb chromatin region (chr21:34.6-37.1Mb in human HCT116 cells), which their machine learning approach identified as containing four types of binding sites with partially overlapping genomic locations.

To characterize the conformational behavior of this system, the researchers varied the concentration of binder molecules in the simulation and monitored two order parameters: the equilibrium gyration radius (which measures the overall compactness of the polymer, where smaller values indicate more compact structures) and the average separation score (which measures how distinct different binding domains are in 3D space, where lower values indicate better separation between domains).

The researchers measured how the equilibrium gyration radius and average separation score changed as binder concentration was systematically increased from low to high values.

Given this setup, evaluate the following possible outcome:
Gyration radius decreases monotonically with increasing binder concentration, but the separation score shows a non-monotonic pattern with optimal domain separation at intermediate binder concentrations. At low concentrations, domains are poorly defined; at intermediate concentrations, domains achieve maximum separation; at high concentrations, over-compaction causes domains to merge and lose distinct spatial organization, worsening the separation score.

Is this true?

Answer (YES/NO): NO